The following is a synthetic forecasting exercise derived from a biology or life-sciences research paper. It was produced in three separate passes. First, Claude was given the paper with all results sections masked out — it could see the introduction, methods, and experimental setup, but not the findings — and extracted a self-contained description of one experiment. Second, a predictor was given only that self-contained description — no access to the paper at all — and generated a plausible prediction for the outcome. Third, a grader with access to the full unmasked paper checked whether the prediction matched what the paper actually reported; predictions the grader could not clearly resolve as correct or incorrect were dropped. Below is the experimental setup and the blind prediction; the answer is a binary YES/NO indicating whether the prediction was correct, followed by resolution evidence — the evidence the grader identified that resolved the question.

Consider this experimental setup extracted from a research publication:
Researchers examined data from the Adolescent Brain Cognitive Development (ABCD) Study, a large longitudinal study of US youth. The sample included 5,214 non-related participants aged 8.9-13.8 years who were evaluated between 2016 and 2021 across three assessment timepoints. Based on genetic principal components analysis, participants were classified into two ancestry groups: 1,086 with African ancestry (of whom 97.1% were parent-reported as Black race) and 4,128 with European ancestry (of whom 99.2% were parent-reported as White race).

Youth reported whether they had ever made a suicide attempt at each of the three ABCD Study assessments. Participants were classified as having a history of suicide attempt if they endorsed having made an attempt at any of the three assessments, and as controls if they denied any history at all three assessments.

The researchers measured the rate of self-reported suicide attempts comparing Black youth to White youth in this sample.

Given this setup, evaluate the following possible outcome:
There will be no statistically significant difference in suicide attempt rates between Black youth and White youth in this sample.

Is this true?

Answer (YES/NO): NO